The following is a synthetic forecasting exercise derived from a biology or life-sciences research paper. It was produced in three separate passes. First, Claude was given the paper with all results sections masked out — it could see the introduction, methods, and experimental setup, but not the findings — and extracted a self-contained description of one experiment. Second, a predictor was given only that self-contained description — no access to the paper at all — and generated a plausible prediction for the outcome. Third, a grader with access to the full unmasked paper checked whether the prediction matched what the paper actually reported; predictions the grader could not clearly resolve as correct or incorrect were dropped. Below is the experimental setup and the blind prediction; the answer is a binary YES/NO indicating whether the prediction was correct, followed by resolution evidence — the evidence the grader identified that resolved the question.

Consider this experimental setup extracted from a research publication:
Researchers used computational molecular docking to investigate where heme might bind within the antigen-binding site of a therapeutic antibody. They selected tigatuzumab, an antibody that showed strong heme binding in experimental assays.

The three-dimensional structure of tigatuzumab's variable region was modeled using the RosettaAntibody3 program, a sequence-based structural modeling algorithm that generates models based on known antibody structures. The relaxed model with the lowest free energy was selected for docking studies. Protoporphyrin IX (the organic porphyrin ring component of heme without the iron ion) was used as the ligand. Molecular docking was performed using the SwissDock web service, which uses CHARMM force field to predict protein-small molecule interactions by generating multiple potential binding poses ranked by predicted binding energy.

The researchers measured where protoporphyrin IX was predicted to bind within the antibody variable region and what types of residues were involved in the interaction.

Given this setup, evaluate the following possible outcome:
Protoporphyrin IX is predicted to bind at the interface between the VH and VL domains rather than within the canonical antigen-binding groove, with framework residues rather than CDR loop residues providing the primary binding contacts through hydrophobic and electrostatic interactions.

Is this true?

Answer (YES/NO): NO